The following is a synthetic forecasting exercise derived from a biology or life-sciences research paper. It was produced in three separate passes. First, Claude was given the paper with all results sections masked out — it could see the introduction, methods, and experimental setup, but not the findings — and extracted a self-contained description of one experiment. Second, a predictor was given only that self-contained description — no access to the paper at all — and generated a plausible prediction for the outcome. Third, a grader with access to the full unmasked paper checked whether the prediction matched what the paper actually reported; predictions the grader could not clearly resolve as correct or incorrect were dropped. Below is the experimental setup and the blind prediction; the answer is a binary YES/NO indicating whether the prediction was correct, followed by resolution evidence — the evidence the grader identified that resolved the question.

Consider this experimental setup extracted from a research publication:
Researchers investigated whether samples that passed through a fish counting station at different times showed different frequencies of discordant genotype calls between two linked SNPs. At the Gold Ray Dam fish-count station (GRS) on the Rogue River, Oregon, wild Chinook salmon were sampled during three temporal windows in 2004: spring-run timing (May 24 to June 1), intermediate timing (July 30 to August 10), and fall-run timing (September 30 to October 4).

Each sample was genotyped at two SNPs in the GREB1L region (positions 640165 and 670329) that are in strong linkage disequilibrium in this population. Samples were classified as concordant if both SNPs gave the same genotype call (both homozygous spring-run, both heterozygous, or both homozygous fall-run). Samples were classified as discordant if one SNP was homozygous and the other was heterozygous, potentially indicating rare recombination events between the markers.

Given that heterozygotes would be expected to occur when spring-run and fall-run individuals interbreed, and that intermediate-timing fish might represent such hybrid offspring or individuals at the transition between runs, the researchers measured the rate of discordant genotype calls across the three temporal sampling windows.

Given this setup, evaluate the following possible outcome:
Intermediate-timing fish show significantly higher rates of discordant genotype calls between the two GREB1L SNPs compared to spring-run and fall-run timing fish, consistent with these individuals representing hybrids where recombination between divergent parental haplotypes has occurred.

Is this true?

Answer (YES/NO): NO